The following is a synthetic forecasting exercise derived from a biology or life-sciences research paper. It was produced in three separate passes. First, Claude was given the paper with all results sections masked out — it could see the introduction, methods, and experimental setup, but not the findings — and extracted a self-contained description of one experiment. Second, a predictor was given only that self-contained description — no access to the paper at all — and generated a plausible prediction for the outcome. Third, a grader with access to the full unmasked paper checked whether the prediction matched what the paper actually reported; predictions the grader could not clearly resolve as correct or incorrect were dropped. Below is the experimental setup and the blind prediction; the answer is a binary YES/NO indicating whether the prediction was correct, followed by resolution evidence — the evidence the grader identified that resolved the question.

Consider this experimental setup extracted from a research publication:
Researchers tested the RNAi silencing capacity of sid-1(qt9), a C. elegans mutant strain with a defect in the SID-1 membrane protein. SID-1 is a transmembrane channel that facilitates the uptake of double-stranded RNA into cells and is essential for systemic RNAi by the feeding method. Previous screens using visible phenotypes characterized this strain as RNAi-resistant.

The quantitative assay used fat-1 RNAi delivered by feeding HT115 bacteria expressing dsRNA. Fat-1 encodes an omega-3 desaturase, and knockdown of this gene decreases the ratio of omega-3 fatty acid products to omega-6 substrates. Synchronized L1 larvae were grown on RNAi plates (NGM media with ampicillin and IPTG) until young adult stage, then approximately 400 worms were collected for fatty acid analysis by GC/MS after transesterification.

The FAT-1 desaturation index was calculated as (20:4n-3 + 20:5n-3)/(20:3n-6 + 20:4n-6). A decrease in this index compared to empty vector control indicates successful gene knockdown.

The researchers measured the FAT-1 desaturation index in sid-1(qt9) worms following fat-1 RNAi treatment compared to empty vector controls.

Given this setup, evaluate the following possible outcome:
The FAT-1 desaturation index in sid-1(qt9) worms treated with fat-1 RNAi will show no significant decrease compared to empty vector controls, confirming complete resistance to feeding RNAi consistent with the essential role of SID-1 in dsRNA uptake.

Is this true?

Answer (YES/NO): YES